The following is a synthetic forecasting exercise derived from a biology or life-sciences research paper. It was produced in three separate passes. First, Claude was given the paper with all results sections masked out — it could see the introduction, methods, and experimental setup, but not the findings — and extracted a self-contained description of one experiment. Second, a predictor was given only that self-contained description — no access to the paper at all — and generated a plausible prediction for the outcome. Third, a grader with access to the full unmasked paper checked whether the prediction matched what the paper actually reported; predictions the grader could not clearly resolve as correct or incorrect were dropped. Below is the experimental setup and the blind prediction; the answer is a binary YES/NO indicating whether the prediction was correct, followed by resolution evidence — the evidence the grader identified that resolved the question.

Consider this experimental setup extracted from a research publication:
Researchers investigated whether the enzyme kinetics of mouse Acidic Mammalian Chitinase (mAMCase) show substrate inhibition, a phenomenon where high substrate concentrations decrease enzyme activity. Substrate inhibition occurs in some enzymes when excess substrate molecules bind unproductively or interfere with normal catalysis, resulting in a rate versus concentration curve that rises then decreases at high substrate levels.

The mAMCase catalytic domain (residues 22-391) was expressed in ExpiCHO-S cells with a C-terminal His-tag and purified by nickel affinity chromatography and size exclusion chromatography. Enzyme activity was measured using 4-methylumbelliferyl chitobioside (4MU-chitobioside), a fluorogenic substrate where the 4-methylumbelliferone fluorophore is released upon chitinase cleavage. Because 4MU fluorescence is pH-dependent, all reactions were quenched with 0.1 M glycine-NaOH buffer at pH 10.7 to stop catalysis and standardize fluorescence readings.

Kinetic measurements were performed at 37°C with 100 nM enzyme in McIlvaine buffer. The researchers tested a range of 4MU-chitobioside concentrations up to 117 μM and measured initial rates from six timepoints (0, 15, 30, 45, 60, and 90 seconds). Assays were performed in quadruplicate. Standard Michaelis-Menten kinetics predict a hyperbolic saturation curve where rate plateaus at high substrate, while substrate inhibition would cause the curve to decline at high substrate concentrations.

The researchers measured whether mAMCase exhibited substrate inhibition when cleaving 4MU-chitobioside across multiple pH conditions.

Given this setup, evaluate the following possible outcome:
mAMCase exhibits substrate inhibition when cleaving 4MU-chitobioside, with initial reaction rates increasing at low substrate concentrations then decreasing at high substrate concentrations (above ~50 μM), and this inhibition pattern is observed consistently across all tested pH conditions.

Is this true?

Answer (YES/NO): NO